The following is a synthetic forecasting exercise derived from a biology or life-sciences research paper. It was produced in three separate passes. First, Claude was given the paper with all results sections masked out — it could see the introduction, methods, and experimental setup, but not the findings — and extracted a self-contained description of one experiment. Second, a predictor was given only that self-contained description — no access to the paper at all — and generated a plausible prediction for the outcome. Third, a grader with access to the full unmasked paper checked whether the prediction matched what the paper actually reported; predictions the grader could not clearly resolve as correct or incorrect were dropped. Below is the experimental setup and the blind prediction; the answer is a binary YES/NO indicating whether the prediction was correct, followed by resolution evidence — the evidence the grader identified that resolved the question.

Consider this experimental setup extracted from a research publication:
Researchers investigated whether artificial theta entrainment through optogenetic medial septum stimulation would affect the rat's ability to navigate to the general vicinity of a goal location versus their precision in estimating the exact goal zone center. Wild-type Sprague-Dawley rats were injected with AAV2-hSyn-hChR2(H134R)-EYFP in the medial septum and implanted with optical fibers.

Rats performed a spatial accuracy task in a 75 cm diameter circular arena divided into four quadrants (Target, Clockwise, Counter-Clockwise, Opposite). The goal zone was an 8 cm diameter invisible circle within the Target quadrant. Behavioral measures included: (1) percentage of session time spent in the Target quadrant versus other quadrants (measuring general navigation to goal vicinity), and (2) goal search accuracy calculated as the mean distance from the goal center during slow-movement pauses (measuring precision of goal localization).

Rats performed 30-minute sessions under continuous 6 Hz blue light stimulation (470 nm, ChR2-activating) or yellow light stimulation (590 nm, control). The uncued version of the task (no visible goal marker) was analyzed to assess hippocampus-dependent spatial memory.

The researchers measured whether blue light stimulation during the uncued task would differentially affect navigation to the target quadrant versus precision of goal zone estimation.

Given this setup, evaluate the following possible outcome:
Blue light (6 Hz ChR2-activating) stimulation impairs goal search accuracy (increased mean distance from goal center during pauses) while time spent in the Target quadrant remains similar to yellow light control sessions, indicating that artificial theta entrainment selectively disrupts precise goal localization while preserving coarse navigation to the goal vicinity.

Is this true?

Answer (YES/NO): YES